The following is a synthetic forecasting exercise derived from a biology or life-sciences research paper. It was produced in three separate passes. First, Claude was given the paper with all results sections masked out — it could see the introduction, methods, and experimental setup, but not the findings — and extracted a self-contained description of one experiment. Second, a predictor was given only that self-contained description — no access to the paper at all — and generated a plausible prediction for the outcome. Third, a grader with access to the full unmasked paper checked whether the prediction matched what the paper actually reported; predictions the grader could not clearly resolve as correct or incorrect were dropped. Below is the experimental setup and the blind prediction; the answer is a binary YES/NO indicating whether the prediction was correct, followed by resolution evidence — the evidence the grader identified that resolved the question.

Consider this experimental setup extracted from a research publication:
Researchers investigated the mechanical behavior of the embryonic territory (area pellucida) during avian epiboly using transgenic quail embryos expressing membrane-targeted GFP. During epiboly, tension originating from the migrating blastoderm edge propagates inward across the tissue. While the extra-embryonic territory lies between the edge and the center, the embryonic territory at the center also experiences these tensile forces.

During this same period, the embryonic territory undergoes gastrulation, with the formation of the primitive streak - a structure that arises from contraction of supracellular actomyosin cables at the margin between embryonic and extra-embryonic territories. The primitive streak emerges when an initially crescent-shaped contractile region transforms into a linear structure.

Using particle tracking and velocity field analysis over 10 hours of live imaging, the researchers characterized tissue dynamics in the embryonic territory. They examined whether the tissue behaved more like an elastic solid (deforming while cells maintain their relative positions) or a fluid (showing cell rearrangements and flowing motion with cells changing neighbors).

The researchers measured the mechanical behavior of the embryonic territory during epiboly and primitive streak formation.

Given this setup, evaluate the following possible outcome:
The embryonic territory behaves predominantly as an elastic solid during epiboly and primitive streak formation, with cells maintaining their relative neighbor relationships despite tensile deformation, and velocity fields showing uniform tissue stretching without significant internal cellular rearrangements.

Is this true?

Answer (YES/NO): NO